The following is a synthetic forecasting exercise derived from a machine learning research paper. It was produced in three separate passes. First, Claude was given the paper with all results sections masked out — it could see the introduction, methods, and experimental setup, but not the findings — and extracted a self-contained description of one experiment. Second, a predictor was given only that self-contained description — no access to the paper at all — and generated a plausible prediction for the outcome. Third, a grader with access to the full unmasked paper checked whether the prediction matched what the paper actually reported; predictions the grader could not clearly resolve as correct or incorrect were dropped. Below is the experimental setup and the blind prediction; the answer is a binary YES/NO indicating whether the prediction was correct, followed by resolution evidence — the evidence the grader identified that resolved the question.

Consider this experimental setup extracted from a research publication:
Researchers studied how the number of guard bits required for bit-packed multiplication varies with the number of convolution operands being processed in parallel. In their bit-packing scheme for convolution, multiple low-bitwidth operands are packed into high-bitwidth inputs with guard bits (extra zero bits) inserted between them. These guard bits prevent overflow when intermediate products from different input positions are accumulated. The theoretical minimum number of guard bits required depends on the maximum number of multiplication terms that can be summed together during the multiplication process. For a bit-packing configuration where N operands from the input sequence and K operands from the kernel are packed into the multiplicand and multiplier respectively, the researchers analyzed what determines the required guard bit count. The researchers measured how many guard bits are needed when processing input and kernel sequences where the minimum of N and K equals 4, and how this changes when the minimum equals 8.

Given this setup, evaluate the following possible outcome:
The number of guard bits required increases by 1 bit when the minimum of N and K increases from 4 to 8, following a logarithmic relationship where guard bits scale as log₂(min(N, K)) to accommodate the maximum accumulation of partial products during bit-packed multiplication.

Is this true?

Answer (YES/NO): YES